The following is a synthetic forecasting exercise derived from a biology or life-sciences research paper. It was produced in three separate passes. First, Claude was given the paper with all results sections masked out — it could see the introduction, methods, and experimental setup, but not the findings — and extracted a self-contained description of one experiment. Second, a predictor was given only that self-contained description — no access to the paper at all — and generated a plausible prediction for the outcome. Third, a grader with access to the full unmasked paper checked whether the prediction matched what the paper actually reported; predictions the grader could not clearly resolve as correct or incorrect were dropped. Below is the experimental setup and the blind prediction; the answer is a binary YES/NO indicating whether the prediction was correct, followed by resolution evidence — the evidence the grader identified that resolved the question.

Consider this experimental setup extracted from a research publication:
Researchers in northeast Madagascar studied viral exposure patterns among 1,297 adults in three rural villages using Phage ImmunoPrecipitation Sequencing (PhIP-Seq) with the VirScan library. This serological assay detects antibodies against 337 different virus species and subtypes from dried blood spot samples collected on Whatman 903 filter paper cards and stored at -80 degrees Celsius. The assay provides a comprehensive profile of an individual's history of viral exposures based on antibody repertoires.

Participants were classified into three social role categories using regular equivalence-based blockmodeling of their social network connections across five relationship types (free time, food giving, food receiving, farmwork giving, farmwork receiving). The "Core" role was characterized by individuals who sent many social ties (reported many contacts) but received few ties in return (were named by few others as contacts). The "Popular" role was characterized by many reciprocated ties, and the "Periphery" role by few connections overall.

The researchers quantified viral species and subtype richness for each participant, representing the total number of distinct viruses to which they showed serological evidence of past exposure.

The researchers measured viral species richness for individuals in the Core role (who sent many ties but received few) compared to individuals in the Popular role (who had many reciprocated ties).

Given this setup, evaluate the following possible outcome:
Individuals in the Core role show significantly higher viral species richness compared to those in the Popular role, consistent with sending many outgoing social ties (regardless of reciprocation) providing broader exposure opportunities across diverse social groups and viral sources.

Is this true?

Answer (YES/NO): NO